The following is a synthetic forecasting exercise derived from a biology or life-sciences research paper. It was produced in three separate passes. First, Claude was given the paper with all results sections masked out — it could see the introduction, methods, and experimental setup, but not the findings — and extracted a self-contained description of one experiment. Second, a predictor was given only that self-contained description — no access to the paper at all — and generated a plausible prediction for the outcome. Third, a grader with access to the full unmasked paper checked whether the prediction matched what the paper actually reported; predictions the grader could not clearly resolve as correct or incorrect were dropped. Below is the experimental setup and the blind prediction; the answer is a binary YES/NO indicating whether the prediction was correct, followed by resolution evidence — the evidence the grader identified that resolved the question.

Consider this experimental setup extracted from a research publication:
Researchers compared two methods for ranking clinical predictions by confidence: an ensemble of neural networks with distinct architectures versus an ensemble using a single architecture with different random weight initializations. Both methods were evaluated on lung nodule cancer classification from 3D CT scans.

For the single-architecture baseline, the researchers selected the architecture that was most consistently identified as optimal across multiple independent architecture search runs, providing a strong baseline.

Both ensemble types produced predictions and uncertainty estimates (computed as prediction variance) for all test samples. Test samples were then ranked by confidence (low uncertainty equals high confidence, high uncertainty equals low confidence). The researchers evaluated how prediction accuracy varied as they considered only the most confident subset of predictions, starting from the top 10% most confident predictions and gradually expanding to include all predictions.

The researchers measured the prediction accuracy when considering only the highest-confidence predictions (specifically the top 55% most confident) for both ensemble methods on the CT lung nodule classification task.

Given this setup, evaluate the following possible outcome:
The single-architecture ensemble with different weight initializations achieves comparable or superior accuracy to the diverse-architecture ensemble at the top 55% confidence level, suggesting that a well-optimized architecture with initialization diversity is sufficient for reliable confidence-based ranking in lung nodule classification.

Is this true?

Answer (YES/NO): NO